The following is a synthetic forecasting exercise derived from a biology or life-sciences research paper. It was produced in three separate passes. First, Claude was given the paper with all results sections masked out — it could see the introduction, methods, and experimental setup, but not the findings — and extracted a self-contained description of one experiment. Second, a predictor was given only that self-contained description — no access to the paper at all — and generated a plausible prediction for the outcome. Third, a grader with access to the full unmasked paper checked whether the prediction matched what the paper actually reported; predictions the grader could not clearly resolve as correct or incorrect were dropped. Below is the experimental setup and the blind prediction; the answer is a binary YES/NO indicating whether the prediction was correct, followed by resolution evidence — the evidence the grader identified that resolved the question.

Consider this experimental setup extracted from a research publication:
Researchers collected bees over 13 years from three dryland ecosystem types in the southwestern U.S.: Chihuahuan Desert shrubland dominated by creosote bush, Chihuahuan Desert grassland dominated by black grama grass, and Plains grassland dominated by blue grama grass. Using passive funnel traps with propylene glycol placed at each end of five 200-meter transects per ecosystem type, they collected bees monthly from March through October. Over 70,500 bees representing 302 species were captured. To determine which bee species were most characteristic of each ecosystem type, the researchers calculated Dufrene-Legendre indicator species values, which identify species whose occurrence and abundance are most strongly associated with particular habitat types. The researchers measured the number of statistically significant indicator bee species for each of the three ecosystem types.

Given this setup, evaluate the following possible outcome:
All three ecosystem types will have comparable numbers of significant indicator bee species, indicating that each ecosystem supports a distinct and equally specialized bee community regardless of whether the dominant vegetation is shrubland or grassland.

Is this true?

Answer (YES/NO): NO